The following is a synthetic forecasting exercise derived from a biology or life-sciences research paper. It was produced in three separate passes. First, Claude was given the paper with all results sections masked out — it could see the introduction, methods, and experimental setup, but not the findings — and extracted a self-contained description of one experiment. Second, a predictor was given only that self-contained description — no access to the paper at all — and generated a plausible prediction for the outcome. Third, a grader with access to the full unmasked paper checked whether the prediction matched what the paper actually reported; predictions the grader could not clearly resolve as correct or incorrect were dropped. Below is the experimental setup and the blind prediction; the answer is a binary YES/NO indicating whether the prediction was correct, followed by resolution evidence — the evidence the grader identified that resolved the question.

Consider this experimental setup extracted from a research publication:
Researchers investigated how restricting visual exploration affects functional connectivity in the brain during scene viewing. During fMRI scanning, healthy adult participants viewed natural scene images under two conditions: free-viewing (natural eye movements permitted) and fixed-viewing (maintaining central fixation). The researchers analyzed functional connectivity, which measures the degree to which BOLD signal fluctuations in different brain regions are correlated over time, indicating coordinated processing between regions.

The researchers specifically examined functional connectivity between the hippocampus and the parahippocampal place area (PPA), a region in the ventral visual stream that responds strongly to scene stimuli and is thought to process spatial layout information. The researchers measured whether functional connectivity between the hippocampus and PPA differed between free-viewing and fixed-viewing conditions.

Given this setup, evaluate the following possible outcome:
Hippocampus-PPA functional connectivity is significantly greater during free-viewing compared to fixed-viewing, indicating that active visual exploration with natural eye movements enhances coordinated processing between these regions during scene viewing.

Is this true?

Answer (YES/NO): YES